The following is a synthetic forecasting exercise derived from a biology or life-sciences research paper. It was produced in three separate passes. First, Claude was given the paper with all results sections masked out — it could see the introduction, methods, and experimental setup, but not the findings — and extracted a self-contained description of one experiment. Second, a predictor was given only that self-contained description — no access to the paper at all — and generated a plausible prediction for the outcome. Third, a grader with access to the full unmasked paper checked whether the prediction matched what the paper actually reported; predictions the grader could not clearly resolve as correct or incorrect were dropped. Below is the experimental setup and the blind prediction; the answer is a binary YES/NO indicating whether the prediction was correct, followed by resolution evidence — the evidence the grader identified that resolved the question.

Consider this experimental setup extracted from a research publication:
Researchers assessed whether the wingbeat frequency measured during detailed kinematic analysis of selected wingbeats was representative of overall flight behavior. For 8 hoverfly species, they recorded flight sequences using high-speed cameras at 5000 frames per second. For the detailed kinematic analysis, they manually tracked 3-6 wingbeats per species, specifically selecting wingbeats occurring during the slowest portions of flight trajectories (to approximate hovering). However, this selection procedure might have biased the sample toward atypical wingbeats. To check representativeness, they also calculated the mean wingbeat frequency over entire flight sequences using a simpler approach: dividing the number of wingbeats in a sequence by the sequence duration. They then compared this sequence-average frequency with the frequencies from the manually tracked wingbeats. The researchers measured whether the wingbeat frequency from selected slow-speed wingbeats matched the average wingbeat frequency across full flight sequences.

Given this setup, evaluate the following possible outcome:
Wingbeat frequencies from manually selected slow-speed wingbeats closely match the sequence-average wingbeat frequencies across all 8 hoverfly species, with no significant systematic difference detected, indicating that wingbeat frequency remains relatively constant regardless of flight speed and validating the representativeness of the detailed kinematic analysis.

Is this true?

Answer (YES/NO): NO